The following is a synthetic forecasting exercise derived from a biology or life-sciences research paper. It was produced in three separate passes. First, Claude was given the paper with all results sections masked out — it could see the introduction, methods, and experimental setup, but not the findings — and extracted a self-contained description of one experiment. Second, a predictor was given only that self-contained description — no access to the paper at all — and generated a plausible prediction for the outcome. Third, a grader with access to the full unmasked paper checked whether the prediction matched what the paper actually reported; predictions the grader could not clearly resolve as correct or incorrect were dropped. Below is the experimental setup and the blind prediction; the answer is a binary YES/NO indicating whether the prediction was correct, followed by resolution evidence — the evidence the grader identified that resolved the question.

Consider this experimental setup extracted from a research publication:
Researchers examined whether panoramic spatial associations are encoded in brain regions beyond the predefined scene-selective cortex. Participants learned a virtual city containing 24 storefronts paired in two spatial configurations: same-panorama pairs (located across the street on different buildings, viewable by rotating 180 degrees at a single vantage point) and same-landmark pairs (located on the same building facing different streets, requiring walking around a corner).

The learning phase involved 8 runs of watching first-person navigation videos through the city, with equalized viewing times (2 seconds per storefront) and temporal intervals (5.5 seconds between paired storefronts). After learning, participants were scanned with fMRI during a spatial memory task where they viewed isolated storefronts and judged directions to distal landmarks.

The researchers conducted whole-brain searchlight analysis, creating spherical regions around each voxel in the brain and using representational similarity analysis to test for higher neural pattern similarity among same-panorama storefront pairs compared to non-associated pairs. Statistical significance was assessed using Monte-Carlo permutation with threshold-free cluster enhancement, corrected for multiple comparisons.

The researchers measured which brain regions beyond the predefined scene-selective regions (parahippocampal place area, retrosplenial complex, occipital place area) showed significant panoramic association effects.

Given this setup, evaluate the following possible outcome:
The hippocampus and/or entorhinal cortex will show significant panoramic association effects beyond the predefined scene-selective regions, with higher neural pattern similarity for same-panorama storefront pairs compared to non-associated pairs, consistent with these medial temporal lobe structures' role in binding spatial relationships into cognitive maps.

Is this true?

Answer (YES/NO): NO